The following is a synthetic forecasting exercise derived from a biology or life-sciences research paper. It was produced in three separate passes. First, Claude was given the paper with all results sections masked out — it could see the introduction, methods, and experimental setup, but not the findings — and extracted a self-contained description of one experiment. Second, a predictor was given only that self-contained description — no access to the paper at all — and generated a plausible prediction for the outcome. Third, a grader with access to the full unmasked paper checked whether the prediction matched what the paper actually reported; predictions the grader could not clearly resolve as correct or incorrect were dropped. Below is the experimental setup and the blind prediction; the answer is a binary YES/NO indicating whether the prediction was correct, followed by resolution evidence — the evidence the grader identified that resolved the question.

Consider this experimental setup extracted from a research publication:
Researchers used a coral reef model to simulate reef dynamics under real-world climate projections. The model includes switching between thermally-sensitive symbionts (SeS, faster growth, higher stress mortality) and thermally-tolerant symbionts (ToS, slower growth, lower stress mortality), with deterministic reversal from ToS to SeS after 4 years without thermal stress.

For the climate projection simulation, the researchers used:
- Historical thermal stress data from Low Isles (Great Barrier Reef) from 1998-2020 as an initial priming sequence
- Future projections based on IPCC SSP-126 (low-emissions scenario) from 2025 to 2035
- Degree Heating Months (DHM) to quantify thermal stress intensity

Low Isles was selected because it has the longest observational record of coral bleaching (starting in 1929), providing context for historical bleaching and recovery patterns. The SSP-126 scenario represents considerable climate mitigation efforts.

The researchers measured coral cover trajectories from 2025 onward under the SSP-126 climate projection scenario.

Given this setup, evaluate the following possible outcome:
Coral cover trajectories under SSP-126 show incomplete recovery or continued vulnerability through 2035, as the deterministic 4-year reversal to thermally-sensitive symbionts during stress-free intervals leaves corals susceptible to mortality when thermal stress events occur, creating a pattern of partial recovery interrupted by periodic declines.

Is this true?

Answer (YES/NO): NO